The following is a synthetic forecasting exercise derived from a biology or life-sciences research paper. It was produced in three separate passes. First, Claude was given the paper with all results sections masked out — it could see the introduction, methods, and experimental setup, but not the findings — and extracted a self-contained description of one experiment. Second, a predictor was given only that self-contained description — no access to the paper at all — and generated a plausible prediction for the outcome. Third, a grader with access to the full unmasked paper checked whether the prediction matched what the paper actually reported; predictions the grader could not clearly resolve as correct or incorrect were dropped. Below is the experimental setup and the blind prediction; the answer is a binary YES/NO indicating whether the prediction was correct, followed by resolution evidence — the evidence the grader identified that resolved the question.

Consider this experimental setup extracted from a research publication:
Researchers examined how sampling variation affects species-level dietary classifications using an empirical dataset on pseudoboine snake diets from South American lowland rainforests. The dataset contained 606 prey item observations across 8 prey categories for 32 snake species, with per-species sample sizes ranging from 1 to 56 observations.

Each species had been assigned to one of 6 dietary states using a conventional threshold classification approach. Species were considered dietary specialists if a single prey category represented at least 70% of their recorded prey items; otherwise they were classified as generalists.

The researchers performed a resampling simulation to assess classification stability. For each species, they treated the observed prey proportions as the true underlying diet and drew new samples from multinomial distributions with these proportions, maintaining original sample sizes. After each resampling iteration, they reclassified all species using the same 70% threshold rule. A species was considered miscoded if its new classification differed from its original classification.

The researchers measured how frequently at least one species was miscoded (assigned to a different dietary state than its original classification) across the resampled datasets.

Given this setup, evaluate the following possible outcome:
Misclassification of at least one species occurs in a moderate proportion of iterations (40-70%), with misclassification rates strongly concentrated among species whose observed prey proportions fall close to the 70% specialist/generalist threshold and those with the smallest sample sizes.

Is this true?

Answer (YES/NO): NO